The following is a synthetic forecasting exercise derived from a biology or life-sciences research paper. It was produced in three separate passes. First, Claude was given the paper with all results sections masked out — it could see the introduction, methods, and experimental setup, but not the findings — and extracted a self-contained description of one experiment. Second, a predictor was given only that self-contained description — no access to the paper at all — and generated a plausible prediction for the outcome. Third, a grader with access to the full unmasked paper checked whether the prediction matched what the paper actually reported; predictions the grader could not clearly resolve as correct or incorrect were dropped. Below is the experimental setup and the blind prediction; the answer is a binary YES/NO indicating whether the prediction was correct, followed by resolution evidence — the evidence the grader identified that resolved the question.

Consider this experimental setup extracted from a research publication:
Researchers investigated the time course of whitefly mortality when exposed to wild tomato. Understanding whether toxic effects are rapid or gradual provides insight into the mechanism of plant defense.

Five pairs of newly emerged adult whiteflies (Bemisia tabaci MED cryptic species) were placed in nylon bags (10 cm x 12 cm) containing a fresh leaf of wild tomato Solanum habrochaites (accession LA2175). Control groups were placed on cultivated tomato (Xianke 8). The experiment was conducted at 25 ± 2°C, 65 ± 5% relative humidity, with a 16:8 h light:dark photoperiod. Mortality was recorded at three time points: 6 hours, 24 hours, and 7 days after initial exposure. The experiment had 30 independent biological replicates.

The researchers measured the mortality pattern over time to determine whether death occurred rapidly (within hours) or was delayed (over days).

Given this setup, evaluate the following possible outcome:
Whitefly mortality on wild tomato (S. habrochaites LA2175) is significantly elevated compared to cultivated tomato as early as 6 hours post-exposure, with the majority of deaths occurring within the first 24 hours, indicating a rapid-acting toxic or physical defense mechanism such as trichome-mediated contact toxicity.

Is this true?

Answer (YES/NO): NO